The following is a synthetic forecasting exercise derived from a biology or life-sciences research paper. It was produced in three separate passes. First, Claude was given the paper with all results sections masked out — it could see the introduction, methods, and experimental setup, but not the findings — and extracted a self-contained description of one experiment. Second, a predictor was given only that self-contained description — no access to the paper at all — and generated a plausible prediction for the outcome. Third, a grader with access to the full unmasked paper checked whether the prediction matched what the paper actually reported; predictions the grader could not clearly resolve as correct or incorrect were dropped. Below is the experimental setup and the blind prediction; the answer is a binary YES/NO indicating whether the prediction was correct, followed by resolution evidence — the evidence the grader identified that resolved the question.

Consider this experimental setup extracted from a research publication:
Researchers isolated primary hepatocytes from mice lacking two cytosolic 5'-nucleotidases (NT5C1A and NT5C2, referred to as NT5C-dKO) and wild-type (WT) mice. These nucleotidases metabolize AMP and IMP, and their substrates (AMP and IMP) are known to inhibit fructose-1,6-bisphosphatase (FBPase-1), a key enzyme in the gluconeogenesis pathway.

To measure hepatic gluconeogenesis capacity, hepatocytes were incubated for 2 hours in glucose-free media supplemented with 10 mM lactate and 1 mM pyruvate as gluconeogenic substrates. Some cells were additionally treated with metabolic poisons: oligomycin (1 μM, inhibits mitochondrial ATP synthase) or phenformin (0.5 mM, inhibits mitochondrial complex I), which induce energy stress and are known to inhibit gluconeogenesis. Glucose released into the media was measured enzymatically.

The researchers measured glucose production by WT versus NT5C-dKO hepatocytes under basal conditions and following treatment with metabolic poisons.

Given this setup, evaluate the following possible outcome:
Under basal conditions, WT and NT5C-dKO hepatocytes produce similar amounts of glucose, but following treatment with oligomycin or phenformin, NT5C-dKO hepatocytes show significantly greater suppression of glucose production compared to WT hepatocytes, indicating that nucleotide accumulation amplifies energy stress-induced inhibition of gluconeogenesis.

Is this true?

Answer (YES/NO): YES